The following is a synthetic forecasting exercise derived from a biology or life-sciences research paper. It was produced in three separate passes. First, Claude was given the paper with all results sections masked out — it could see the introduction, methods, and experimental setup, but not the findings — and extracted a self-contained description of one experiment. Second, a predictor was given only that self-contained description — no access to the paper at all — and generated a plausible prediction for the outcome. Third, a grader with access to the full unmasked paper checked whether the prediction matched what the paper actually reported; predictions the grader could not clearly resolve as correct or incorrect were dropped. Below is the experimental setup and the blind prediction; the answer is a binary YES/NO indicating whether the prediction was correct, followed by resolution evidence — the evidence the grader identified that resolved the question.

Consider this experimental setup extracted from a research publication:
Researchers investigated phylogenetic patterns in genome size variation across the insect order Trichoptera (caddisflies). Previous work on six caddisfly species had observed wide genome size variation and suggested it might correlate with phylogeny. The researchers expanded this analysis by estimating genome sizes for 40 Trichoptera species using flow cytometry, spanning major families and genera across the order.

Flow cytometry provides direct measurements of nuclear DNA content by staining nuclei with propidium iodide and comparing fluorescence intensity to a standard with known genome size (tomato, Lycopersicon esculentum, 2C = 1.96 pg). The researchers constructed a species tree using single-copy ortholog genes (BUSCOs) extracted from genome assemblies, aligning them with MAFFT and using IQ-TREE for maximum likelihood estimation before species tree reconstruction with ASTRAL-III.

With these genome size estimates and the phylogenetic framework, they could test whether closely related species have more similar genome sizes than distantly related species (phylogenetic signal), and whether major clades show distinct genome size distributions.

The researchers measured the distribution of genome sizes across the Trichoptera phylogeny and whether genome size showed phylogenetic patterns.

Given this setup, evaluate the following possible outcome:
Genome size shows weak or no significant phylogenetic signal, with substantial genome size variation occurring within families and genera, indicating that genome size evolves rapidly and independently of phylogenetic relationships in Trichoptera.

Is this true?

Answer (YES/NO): NO